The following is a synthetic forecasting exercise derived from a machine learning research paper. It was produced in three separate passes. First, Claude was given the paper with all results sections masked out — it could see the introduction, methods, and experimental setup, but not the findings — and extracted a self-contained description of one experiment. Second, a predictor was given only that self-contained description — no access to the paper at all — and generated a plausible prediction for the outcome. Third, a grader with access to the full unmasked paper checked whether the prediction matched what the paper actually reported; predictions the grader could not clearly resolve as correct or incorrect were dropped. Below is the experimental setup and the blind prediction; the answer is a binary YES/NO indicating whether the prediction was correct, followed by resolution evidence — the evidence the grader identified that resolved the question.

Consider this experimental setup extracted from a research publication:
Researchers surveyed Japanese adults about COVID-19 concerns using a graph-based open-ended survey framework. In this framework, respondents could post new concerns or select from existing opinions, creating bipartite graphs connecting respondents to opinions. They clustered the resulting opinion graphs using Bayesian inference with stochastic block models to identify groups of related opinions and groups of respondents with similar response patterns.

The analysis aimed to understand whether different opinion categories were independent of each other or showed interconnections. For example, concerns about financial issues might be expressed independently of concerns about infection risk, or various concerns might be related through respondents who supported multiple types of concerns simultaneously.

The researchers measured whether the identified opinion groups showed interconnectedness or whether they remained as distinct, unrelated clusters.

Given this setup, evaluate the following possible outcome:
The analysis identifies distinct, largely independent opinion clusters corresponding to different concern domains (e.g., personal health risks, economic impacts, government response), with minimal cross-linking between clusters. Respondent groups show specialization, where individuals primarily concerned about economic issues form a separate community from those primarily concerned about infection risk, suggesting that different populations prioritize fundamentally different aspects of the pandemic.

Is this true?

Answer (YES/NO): NO